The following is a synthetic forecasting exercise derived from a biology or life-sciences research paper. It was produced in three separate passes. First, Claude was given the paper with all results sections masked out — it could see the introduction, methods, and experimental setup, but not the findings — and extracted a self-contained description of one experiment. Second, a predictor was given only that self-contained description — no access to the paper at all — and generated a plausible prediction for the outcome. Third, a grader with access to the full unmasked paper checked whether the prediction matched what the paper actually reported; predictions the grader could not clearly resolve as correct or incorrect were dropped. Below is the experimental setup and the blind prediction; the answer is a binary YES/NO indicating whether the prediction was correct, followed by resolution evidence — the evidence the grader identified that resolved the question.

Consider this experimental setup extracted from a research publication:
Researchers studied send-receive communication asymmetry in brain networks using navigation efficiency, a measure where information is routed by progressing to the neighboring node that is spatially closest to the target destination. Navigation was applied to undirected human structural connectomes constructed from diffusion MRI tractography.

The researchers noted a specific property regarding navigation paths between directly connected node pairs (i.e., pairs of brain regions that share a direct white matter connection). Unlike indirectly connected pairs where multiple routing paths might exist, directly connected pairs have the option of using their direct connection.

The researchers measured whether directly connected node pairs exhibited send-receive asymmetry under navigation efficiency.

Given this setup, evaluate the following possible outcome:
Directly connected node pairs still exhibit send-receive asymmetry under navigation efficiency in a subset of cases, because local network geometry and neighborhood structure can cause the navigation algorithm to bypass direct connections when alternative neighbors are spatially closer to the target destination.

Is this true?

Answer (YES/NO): NO